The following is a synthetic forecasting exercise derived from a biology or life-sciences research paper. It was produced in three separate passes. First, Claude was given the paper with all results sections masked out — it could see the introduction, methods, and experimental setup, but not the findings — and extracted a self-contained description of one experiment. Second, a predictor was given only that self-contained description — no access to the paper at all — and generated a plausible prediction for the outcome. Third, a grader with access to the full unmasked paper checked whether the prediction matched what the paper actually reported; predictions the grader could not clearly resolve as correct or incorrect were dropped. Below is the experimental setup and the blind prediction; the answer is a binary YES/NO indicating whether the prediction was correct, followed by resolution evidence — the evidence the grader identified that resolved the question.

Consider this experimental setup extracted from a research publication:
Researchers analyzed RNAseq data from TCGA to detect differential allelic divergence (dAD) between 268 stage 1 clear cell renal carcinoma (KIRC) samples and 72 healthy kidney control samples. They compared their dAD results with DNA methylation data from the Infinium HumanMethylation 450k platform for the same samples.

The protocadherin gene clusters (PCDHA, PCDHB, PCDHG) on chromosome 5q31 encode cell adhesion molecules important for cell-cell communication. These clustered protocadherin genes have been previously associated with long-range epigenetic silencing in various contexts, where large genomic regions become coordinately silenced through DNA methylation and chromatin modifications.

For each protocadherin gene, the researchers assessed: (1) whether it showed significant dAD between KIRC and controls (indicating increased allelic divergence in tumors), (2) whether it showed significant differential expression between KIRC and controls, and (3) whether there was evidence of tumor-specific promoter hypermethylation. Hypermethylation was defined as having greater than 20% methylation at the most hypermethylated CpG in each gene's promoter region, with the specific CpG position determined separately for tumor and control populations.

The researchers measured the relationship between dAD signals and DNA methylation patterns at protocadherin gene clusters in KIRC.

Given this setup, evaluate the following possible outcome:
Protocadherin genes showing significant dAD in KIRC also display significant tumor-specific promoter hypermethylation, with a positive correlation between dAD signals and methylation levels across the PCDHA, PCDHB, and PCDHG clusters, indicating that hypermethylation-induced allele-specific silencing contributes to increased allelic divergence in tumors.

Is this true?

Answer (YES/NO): NO